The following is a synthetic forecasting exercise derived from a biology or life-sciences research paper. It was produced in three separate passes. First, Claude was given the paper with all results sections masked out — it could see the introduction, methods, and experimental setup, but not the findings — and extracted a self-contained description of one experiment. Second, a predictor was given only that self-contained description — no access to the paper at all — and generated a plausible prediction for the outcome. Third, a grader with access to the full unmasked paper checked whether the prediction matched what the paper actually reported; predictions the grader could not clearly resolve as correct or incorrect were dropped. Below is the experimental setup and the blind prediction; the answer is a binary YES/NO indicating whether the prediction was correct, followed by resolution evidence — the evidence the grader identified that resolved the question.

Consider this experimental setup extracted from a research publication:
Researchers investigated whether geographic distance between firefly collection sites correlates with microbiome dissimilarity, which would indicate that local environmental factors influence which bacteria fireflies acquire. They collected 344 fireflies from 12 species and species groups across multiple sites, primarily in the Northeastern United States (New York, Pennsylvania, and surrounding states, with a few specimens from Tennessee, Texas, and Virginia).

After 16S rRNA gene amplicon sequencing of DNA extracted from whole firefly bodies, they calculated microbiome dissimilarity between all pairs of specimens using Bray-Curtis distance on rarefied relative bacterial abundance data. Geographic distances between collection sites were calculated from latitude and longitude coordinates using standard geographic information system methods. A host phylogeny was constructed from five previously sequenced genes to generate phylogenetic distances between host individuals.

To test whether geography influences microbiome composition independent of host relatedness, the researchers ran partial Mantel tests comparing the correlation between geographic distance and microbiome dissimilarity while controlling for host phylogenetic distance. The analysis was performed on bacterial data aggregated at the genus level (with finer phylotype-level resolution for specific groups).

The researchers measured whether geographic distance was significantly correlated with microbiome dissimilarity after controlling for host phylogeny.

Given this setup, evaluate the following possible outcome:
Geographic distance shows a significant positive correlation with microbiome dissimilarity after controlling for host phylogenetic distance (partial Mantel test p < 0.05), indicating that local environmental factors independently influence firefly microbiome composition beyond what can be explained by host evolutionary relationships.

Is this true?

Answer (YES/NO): YES